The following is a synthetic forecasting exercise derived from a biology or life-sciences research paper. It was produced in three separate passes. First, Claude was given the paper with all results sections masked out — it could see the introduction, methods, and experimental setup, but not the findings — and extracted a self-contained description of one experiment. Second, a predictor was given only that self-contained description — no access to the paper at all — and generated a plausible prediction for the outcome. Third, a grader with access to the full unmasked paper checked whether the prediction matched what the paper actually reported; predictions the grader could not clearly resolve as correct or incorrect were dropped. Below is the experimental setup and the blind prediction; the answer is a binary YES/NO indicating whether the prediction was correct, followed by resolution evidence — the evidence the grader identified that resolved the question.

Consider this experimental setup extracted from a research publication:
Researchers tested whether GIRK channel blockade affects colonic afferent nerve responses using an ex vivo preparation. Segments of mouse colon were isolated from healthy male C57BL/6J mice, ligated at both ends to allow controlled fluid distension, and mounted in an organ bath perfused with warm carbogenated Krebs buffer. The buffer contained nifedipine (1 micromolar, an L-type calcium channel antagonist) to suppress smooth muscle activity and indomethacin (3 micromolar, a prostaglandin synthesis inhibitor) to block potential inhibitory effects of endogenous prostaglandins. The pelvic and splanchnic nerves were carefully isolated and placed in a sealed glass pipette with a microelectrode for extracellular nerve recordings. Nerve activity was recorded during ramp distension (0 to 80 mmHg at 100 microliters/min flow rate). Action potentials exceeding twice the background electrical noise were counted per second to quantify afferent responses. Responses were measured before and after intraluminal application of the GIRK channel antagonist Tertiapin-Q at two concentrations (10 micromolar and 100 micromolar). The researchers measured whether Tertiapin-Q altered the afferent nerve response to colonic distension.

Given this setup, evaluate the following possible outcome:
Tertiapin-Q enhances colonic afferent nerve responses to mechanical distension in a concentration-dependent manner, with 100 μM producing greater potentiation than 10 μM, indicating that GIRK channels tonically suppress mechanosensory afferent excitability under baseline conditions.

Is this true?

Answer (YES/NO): NO